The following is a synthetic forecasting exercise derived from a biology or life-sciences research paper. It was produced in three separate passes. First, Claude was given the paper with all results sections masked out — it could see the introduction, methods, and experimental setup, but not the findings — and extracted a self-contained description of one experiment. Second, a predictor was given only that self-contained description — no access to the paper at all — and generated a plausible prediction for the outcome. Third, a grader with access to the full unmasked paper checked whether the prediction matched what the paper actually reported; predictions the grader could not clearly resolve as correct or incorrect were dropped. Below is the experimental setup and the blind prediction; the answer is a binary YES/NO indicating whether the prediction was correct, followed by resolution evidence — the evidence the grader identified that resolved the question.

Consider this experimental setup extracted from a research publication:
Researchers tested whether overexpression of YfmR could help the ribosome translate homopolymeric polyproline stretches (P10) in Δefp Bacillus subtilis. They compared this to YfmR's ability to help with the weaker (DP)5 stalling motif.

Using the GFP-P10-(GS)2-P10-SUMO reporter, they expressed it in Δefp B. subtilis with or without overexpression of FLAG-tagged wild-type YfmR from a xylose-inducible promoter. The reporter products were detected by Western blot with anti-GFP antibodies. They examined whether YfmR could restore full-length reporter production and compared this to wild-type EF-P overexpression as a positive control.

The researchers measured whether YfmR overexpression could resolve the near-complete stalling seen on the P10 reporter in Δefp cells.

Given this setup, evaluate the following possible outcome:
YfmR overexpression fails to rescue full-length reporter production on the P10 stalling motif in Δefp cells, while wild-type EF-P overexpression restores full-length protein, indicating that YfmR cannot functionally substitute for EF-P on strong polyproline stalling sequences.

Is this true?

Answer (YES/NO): YES